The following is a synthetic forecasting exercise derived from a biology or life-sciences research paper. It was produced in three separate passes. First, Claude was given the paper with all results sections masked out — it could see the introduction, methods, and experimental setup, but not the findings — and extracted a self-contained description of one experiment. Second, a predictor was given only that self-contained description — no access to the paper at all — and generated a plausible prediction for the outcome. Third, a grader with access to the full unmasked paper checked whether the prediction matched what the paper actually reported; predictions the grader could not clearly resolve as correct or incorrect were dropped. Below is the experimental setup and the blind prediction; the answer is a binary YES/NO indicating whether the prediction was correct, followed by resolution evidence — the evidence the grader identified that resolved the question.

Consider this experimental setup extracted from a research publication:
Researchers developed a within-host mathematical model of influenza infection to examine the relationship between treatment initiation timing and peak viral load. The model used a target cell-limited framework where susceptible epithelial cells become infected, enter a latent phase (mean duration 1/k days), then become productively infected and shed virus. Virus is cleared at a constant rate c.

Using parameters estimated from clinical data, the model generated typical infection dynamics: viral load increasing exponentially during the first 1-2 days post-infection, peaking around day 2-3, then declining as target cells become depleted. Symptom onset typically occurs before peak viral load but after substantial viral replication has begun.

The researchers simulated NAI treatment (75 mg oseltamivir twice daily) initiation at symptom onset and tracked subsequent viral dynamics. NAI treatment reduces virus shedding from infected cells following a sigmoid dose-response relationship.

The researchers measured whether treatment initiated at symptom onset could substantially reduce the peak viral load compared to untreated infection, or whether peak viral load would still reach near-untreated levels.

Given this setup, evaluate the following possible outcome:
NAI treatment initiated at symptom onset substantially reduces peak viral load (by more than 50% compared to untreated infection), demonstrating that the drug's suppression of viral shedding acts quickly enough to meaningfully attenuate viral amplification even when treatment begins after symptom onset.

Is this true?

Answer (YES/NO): NO